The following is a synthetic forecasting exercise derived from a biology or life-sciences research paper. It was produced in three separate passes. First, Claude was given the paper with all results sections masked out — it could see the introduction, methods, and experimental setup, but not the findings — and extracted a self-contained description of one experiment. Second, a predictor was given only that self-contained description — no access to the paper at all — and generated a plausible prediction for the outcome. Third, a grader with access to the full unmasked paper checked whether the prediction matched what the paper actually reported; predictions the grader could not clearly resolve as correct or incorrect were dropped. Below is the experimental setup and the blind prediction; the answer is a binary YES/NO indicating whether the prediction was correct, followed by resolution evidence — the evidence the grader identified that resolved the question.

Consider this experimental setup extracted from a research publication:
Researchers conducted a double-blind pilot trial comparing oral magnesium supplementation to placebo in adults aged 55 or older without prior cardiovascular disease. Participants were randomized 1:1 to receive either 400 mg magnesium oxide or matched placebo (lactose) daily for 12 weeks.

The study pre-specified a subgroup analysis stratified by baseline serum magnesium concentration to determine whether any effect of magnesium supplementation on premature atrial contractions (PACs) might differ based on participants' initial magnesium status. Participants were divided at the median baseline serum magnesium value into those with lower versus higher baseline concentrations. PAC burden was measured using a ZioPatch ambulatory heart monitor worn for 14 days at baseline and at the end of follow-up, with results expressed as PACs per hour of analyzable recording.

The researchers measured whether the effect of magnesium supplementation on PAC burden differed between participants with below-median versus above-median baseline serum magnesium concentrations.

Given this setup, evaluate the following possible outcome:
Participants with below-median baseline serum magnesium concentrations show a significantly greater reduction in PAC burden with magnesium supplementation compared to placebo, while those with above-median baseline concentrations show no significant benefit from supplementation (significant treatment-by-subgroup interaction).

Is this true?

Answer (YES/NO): NO